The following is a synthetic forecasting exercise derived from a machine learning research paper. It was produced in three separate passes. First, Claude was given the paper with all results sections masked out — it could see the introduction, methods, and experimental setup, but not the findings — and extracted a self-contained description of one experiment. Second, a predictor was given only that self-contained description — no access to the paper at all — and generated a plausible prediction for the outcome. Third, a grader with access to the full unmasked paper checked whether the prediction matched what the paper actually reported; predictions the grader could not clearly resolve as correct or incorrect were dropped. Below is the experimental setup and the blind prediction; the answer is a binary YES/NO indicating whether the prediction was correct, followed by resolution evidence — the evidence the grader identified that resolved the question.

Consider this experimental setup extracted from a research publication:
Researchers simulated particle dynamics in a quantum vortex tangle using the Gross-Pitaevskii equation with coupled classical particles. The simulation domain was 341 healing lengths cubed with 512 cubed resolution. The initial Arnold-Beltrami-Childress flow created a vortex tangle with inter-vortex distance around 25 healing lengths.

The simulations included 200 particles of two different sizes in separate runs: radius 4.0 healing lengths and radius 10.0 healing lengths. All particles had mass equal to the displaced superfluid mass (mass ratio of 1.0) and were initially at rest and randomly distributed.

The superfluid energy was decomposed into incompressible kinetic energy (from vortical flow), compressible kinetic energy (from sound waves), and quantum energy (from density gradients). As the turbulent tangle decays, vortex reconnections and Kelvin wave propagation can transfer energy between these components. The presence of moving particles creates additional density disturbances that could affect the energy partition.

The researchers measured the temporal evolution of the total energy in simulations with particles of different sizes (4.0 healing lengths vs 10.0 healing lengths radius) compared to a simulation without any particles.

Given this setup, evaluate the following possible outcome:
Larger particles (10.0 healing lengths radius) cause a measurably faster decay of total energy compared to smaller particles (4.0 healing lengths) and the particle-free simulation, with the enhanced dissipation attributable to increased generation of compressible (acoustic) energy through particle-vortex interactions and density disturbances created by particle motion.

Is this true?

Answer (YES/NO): NO